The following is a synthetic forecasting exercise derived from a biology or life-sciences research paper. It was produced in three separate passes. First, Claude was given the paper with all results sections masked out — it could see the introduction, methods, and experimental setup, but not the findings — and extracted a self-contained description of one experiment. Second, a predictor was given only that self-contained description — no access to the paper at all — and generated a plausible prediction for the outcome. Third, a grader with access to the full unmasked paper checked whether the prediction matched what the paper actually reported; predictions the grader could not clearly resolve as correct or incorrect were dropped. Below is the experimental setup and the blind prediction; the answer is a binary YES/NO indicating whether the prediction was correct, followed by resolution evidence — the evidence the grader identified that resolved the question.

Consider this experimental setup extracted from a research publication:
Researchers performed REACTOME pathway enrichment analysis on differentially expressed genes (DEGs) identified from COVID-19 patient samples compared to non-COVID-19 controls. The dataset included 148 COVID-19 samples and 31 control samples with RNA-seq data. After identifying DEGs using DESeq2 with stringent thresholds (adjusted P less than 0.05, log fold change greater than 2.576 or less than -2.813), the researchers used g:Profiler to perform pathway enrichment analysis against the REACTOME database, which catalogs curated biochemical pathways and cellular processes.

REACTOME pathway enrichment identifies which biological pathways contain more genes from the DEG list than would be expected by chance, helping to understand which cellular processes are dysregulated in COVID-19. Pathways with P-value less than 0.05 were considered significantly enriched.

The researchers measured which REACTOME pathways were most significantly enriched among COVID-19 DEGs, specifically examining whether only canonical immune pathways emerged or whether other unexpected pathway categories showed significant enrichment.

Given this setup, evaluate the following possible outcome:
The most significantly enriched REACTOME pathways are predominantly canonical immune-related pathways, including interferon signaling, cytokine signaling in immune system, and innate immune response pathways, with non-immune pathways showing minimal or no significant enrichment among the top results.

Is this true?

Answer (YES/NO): NO